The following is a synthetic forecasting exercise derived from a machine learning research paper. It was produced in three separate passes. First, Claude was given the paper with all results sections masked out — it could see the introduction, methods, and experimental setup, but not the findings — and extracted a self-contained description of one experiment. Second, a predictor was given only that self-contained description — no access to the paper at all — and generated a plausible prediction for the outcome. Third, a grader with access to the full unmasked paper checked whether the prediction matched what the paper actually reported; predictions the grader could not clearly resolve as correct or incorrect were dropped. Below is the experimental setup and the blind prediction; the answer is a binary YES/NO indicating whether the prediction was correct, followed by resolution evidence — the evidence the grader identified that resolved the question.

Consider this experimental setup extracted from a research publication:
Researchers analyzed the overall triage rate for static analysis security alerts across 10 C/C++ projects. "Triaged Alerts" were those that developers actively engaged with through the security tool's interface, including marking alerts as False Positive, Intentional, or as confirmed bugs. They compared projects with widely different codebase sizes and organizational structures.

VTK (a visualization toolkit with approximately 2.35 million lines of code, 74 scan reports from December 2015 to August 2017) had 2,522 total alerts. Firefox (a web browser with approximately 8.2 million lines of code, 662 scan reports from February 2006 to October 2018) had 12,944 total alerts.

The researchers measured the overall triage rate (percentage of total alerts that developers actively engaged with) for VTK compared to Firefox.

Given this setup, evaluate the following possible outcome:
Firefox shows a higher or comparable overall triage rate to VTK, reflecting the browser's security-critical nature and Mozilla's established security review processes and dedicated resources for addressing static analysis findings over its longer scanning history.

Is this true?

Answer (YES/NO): YES